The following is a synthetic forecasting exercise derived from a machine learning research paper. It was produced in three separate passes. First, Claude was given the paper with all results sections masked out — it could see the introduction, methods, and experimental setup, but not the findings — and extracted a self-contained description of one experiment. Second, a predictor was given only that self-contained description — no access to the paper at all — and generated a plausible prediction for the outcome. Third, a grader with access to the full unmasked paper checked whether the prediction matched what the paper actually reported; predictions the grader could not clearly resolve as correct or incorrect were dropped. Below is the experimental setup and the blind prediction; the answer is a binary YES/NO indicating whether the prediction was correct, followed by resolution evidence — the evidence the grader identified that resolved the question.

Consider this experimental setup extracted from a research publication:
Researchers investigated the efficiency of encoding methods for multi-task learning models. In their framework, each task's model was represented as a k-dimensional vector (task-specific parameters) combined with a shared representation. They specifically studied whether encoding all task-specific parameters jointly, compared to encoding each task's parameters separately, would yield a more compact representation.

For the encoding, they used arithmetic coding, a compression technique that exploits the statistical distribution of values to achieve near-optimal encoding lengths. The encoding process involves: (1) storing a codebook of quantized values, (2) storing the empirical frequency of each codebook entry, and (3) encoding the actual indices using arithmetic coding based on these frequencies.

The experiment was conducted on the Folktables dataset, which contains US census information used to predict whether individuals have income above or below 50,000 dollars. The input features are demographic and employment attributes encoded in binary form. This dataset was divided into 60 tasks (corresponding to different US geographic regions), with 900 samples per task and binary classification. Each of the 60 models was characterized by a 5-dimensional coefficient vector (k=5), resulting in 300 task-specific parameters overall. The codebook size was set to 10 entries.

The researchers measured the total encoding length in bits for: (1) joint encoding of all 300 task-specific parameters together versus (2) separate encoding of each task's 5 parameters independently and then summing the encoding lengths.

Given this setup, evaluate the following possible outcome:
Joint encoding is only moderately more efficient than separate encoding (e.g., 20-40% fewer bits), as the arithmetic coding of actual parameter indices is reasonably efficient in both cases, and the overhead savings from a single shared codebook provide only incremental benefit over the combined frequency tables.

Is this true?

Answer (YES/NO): NO